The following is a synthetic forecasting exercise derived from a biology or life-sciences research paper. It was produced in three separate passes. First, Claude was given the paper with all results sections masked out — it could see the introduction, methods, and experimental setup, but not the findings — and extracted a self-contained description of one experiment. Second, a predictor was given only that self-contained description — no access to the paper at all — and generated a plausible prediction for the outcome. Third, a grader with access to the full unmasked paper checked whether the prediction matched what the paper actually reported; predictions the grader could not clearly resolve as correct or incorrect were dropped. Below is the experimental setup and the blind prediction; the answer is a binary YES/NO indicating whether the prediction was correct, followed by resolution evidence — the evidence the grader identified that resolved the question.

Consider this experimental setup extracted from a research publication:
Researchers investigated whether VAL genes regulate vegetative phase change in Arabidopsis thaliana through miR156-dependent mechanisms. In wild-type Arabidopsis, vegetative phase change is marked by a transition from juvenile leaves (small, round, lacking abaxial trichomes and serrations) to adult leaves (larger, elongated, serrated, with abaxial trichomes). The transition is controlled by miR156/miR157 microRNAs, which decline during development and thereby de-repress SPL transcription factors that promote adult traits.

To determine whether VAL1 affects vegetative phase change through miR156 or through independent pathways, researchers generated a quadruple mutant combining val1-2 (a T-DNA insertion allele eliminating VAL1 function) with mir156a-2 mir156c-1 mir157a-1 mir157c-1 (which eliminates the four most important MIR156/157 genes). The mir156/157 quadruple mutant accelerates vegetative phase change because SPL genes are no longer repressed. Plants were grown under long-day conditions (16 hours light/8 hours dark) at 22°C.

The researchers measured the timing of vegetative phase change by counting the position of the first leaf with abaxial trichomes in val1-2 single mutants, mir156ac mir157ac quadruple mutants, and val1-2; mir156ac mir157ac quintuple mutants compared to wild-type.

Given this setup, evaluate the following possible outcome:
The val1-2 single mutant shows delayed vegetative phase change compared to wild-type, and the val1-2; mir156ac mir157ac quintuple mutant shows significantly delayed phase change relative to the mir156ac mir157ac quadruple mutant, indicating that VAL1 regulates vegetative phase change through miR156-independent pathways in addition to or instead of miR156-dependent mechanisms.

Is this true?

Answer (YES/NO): NO